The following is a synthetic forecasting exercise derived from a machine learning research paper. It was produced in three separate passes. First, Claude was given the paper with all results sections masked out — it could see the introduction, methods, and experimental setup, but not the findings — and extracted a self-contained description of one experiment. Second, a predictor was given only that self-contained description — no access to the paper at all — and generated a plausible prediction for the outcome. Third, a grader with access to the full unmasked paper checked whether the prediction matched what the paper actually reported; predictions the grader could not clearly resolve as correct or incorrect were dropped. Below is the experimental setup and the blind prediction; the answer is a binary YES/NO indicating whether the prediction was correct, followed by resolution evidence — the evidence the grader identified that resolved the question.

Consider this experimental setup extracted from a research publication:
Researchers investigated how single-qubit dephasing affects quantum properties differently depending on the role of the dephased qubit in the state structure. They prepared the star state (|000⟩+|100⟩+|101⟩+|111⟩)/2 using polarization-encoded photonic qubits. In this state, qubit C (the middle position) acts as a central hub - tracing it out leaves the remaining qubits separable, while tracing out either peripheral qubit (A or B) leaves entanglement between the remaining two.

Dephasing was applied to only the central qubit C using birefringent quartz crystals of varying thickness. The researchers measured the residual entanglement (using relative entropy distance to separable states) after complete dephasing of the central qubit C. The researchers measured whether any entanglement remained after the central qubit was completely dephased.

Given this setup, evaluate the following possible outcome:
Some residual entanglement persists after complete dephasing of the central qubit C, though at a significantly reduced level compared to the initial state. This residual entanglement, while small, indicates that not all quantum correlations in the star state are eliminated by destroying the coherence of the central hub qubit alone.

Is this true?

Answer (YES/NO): NO